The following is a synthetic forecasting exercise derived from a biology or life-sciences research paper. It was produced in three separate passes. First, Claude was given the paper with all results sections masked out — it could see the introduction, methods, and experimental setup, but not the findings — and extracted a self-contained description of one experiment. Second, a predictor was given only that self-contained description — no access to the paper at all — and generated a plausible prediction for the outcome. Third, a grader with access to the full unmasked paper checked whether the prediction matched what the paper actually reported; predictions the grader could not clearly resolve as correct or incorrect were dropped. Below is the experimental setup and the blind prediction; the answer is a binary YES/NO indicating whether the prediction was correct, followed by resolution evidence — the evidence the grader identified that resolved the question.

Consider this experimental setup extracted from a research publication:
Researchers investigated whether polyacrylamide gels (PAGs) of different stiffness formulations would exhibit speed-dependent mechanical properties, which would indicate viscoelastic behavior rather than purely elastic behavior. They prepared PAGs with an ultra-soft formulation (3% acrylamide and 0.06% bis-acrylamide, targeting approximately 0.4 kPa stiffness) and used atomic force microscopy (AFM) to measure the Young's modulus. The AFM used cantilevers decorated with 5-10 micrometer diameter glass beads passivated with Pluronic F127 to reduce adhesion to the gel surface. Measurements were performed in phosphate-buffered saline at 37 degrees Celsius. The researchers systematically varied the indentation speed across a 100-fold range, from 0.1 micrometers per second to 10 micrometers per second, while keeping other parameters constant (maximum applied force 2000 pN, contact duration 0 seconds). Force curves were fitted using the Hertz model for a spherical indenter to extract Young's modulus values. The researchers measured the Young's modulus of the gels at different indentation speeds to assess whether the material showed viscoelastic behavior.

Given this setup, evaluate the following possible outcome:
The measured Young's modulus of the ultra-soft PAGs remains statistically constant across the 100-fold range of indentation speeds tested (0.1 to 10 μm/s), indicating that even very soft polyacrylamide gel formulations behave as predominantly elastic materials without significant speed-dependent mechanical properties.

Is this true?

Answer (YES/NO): YES